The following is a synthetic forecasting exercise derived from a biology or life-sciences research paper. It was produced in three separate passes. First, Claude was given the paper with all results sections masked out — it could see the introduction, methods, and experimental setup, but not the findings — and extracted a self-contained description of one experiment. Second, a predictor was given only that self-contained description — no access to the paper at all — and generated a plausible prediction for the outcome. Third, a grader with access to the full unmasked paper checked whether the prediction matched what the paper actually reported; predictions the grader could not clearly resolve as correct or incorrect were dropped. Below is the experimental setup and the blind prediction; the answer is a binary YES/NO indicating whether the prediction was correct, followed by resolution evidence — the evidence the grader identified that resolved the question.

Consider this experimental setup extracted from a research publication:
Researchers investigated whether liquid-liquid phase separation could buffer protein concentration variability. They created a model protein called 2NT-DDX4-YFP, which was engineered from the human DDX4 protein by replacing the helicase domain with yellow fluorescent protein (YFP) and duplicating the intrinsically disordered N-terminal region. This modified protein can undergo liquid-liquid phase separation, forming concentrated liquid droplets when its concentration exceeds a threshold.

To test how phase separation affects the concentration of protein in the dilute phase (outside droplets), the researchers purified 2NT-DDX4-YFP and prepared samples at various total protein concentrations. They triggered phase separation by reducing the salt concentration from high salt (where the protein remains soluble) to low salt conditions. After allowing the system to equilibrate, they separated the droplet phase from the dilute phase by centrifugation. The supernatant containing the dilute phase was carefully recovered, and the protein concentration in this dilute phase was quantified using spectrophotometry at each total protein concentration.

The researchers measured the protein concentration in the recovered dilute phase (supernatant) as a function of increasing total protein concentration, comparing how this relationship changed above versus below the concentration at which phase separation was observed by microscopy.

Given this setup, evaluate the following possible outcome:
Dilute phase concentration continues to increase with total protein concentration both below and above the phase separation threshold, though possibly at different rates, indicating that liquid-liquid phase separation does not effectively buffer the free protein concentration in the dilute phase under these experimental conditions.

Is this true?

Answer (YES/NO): NO